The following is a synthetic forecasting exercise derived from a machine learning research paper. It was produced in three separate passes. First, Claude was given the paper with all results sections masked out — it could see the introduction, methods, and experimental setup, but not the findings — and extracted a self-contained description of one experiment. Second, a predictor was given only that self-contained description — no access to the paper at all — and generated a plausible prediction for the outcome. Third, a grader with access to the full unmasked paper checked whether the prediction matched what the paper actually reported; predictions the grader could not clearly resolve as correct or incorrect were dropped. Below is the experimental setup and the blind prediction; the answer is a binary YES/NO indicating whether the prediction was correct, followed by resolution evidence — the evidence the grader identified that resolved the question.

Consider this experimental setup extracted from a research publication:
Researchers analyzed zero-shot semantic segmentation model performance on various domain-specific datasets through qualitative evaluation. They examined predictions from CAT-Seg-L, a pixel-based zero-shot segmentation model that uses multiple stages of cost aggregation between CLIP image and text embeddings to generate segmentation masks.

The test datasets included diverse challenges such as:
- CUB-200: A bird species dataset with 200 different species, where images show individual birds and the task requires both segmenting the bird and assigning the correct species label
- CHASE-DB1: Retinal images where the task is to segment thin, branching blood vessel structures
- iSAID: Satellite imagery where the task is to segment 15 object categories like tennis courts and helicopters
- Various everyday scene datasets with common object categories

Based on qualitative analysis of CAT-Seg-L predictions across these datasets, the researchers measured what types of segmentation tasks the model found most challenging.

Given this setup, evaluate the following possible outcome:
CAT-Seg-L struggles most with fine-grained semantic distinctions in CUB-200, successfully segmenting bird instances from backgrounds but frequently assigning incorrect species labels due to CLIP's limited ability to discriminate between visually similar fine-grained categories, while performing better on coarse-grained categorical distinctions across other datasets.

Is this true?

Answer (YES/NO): YES